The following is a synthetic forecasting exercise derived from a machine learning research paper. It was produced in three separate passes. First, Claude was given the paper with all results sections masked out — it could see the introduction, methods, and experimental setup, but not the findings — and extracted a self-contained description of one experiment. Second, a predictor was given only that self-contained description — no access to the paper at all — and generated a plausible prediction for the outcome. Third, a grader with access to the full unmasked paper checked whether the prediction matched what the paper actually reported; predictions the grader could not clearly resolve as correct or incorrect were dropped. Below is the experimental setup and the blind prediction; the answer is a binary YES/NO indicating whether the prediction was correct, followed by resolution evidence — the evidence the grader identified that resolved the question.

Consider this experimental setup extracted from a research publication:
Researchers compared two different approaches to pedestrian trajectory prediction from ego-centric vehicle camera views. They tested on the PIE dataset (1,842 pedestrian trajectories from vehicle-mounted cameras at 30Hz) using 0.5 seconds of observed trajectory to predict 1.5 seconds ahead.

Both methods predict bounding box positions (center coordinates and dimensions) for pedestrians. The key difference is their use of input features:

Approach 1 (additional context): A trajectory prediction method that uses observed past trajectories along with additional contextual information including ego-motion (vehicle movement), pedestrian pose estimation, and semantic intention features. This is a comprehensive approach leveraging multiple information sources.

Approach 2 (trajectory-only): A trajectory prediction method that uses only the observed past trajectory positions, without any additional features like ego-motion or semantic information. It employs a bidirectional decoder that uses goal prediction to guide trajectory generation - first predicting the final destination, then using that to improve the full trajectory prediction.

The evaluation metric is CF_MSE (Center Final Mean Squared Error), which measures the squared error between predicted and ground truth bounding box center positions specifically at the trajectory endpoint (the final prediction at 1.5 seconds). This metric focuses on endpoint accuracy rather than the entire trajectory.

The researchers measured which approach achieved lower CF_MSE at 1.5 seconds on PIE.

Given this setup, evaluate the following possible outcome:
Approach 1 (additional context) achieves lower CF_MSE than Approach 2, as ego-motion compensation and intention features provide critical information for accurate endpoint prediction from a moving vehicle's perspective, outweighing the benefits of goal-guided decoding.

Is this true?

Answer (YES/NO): NO